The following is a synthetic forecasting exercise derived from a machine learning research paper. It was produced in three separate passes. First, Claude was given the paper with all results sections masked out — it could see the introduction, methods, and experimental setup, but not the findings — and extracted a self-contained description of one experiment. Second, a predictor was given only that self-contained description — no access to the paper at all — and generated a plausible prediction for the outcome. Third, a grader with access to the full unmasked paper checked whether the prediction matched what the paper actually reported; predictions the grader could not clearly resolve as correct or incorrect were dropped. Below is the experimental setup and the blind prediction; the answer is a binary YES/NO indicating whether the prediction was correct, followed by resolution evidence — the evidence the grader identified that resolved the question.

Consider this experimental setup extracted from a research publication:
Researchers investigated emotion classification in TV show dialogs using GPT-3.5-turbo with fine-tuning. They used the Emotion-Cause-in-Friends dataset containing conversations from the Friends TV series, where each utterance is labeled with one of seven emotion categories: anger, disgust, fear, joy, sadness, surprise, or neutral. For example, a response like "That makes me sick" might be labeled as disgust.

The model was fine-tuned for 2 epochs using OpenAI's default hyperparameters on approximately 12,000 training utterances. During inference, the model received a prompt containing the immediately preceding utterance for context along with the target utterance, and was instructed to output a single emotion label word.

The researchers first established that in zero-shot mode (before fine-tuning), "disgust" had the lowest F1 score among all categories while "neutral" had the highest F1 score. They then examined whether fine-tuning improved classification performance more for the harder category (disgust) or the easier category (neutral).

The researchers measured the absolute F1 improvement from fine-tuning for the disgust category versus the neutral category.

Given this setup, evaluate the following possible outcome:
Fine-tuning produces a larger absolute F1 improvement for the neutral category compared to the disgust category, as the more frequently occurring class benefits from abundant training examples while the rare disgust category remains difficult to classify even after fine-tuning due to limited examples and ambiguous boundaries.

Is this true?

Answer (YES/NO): NO